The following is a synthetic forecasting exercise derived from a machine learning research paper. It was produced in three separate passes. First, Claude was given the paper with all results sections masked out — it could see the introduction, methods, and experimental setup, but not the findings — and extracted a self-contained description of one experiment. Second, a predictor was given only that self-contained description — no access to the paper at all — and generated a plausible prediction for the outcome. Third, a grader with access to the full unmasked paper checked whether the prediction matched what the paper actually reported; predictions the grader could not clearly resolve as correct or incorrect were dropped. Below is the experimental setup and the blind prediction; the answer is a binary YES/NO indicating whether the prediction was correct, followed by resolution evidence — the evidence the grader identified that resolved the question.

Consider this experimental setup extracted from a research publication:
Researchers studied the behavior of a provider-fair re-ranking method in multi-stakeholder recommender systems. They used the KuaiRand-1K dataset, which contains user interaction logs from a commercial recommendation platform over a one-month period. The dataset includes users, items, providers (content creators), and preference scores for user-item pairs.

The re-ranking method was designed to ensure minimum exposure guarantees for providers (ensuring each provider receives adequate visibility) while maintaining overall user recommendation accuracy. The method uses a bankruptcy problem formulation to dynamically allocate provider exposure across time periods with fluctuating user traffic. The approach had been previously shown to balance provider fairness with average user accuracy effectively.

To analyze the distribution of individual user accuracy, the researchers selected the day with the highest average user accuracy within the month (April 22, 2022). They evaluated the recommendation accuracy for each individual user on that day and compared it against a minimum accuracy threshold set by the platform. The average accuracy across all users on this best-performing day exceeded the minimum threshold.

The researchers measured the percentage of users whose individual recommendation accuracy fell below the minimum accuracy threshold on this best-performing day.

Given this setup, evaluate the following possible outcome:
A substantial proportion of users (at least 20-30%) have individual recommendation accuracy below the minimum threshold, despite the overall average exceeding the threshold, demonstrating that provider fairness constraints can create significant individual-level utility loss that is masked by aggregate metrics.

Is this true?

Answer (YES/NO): YES